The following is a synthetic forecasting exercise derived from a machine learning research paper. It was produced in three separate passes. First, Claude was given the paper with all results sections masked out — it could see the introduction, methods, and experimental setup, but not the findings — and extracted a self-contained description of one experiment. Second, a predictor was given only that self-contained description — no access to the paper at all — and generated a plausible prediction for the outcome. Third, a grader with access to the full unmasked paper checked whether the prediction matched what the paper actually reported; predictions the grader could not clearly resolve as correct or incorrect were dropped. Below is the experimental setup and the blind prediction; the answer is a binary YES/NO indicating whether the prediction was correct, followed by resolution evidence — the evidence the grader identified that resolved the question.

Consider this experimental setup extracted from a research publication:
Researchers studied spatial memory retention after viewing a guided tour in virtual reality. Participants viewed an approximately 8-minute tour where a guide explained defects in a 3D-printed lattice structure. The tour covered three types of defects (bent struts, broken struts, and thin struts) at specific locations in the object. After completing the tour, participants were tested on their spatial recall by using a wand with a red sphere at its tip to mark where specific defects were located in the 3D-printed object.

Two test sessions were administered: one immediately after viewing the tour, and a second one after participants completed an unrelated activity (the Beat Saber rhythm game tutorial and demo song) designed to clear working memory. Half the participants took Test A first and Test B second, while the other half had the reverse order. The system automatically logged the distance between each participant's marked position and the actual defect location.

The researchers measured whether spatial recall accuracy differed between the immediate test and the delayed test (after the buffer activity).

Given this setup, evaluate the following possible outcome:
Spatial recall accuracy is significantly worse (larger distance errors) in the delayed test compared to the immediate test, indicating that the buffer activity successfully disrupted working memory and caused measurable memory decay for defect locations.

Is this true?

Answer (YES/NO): NO